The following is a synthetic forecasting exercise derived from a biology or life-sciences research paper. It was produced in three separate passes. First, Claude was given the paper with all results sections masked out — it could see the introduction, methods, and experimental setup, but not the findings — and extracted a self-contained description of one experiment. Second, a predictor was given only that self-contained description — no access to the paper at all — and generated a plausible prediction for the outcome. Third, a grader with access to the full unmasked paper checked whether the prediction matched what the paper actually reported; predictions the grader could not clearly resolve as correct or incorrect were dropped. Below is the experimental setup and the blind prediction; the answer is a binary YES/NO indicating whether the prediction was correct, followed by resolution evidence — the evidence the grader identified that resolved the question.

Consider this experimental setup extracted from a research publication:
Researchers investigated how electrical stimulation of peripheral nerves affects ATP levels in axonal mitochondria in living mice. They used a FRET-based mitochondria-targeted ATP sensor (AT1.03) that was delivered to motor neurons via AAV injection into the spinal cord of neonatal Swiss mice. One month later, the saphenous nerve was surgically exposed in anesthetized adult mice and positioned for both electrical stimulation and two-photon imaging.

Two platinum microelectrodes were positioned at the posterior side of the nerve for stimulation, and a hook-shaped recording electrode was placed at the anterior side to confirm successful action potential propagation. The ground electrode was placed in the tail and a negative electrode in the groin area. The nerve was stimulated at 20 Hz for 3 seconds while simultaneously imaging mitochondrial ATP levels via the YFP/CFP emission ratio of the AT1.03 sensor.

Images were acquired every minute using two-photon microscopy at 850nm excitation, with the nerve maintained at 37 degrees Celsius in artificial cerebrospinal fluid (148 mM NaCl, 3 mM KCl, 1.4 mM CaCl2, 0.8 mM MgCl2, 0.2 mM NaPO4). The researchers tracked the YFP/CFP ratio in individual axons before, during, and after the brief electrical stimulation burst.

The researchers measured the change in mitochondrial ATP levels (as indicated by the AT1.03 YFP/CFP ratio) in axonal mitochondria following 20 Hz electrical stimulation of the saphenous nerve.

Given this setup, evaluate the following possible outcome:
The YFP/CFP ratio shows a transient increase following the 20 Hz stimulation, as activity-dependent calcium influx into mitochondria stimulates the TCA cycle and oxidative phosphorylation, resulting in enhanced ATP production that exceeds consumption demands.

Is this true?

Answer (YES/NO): YES